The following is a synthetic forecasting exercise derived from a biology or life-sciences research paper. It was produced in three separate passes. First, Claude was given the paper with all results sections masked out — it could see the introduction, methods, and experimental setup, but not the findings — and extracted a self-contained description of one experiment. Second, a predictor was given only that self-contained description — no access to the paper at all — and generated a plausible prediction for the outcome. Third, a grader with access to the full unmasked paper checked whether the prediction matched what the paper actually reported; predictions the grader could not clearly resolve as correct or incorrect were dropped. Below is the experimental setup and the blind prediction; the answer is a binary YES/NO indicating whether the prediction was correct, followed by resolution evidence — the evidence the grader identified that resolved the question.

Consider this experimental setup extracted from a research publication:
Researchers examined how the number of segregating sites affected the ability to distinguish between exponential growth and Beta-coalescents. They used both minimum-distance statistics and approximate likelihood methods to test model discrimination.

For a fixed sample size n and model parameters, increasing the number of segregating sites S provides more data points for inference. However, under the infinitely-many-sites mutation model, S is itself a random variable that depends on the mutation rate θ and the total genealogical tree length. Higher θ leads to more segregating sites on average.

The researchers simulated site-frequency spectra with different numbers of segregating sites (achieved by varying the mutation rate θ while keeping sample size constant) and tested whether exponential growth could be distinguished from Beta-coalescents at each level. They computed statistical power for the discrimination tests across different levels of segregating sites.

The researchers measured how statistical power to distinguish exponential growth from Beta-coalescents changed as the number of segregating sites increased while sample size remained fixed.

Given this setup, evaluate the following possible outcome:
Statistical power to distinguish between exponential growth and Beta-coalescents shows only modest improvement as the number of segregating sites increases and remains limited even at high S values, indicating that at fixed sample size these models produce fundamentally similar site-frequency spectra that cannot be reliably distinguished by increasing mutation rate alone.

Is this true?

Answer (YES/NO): NO